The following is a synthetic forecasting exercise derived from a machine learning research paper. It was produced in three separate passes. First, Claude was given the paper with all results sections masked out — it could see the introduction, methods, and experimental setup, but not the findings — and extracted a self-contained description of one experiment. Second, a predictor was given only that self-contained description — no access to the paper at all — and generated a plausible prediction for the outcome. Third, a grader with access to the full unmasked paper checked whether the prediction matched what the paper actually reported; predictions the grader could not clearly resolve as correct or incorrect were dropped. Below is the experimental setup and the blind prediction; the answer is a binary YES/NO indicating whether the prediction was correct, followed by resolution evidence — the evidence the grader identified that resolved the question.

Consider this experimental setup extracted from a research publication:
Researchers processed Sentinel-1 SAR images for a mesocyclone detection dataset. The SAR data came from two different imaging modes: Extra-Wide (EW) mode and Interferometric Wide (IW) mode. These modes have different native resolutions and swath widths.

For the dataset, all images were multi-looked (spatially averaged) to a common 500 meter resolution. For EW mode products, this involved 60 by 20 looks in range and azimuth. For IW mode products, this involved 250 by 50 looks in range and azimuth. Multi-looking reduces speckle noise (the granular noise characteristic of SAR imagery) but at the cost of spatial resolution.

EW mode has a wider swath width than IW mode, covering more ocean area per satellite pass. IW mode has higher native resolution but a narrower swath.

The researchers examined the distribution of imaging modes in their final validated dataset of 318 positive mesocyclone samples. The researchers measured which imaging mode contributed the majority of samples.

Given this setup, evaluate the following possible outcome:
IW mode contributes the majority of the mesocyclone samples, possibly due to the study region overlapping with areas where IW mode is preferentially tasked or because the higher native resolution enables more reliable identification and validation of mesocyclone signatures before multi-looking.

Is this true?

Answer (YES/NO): NO